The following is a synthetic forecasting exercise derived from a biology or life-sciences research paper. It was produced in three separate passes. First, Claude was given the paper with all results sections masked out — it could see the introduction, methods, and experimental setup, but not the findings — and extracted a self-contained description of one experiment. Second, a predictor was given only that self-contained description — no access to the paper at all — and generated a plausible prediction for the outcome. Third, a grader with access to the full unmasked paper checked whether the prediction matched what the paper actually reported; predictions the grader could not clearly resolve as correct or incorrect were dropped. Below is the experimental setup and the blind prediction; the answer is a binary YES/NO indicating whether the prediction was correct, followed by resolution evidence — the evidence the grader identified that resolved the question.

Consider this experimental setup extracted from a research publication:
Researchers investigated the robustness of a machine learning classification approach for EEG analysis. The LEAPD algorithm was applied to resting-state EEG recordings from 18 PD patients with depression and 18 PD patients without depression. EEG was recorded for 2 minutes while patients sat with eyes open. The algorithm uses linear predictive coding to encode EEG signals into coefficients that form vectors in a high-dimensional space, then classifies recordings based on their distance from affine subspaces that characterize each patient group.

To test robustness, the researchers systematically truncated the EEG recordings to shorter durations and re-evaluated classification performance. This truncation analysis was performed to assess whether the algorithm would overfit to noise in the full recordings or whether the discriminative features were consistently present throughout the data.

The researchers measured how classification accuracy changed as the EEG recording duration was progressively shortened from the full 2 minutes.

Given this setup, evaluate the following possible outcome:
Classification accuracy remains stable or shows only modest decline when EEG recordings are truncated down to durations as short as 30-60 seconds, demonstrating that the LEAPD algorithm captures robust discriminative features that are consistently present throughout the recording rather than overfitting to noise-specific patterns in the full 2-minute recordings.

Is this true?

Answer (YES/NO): YES